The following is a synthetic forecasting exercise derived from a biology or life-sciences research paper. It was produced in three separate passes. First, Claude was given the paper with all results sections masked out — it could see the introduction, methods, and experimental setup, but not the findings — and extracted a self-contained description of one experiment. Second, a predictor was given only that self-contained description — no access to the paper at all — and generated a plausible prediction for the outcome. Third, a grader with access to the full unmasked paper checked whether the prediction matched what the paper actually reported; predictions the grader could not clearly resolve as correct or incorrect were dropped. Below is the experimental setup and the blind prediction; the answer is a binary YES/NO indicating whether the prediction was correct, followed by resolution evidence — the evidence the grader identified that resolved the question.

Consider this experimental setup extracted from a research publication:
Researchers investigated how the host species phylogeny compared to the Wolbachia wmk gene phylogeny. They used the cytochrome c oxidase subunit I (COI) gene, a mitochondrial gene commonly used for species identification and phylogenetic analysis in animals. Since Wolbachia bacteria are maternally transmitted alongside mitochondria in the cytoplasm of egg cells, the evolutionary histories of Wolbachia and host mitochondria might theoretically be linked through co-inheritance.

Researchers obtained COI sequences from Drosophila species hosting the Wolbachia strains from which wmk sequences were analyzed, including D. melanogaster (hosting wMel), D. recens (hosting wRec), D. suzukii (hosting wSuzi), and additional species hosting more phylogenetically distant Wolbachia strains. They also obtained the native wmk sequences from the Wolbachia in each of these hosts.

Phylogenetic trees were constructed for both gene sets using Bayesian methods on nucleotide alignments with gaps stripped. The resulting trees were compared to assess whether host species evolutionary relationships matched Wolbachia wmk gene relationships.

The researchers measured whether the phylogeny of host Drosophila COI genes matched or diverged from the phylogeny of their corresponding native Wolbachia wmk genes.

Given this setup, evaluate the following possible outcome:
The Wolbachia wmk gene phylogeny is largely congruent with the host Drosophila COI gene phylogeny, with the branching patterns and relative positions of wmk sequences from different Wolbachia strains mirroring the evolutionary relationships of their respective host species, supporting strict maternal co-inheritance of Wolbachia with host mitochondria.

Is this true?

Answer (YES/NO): YES